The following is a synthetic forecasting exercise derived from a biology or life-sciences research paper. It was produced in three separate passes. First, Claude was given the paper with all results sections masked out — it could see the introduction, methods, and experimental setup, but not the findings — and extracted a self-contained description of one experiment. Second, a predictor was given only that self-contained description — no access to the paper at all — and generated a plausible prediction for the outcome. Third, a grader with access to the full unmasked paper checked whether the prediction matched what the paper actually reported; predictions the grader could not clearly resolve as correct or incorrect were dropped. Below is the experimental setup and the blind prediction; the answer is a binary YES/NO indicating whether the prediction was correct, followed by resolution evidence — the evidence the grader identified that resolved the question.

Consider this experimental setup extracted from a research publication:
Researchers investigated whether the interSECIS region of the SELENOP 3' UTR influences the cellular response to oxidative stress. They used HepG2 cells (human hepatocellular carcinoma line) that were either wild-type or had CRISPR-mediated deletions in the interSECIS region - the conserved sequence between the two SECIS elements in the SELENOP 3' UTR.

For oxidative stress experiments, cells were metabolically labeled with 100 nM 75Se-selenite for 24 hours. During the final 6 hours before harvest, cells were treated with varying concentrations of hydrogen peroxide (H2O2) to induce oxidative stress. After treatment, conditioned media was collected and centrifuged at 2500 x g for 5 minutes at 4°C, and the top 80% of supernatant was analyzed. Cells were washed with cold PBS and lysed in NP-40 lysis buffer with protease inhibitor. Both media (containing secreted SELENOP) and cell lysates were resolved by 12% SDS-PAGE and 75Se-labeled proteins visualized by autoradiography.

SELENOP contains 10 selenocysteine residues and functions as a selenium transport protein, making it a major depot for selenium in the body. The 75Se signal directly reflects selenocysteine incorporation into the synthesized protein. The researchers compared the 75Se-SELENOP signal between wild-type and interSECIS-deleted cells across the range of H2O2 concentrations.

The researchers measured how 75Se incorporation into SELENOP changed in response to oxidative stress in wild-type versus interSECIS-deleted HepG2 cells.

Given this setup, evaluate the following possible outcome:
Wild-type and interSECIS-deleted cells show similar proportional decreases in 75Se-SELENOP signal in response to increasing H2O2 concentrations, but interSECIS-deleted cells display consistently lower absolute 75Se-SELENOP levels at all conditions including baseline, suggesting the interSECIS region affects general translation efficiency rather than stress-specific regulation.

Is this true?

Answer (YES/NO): NO